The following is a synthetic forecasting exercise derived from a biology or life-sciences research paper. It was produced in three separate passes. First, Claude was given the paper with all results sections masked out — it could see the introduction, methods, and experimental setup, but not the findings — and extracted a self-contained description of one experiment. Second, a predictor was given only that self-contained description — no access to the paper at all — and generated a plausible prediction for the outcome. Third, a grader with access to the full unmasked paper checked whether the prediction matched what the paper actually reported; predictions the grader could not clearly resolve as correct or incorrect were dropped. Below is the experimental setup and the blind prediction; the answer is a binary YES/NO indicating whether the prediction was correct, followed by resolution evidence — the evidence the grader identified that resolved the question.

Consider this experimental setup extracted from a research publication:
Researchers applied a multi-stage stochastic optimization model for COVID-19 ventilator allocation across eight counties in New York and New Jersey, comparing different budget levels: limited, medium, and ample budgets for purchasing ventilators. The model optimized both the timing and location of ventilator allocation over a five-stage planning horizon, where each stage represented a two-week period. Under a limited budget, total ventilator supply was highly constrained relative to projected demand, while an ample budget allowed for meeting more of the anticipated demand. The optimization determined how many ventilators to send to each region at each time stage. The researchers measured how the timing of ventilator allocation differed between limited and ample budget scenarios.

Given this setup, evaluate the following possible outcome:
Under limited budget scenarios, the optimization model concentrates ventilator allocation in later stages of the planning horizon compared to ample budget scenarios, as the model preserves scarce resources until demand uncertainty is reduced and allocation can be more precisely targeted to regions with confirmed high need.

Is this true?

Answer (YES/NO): NO